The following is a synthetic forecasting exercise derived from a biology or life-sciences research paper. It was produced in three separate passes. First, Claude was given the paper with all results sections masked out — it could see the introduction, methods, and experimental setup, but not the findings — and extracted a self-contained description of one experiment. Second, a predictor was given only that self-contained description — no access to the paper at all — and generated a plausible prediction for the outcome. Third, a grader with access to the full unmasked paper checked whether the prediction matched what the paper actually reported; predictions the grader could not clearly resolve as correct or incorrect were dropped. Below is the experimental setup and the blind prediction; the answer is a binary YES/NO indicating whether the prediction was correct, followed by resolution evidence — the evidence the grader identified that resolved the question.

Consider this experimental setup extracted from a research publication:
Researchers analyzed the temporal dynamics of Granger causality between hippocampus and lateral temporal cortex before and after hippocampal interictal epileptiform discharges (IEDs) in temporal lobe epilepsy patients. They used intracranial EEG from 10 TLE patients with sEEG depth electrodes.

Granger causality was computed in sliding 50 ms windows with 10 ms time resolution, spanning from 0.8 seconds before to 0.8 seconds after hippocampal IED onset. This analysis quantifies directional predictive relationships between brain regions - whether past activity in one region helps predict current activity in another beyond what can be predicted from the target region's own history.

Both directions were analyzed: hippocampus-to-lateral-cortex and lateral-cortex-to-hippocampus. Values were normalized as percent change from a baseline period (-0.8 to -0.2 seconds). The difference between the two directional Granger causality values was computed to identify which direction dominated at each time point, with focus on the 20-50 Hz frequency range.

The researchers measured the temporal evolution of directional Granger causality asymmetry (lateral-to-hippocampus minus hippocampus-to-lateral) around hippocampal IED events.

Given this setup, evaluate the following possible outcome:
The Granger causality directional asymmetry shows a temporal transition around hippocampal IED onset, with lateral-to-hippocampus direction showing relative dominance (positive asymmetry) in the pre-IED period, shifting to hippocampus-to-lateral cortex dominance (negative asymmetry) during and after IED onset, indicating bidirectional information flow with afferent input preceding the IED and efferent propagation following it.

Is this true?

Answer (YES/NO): NO